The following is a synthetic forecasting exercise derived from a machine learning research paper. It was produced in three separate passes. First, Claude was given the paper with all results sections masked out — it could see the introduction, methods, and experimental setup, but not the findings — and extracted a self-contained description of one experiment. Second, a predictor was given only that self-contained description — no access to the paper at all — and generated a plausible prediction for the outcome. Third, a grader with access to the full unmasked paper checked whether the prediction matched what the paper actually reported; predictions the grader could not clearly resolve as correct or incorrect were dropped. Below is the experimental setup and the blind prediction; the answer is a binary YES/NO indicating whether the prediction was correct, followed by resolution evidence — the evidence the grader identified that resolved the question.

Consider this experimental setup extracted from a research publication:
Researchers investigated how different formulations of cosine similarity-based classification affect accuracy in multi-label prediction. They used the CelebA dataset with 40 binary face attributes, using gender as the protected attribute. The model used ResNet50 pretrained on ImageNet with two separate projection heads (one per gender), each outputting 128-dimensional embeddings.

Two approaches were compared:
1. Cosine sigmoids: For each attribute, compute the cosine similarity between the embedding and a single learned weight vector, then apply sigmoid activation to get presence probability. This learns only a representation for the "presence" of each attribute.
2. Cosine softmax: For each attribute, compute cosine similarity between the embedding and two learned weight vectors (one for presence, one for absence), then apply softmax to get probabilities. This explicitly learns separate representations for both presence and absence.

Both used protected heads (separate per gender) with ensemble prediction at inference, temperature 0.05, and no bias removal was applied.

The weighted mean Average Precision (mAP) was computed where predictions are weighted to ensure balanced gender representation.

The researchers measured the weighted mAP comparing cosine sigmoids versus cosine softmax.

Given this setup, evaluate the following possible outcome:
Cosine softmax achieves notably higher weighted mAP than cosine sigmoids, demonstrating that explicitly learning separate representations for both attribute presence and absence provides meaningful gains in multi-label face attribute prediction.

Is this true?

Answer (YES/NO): NO